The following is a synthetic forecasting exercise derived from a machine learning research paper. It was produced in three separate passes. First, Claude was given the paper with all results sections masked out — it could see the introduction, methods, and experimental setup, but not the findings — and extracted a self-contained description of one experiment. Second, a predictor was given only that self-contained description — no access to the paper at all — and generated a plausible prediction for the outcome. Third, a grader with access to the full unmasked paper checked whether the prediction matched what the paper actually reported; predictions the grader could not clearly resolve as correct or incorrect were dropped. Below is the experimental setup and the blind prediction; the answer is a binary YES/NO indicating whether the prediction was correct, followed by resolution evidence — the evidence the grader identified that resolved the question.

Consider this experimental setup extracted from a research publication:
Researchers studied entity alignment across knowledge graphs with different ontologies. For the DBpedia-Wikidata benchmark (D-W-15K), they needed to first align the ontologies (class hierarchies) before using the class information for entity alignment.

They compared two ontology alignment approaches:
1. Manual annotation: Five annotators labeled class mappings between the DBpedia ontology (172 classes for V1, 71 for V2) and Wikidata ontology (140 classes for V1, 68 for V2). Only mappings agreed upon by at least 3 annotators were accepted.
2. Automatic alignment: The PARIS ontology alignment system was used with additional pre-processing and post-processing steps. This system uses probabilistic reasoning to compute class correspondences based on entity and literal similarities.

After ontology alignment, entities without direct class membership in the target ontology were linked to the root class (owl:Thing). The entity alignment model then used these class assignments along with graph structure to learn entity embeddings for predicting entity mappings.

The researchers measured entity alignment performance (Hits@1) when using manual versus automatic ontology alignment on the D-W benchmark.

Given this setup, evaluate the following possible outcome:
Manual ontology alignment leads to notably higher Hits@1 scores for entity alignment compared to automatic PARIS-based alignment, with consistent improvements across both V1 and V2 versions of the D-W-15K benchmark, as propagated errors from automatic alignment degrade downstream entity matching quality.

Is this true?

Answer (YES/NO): NO